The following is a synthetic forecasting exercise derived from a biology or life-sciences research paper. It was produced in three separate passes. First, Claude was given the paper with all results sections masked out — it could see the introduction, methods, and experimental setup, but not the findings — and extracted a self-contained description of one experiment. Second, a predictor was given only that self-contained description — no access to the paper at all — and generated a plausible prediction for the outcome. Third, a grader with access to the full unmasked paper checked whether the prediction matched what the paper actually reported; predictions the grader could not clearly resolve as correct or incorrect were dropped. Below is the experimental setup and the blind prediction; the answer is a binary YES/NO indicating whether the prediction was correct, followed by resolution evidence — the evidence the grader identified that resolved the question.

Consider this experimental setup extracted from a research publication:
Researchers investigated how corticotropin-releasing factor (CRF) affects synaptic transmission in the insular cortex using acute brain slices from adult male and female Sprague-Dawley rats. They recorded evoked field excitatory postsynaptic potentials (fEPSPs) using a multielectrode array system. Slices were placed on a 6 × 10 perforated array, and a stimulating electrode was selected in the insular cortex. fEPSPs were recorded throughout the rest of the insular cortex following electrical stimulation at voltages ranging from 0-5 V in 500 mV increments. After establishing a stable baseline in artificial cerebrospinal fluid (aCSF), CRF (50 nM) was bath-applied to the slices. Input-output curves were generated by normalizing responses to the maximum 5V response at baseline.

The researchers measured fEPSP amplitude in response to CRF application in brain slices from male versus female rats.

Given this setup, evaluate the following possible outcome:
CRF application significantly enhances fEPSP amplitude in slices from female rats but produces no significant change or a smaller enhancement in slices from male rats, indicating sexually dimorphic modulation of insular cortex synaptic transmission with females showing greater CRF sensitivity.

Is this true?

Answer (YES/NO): NO